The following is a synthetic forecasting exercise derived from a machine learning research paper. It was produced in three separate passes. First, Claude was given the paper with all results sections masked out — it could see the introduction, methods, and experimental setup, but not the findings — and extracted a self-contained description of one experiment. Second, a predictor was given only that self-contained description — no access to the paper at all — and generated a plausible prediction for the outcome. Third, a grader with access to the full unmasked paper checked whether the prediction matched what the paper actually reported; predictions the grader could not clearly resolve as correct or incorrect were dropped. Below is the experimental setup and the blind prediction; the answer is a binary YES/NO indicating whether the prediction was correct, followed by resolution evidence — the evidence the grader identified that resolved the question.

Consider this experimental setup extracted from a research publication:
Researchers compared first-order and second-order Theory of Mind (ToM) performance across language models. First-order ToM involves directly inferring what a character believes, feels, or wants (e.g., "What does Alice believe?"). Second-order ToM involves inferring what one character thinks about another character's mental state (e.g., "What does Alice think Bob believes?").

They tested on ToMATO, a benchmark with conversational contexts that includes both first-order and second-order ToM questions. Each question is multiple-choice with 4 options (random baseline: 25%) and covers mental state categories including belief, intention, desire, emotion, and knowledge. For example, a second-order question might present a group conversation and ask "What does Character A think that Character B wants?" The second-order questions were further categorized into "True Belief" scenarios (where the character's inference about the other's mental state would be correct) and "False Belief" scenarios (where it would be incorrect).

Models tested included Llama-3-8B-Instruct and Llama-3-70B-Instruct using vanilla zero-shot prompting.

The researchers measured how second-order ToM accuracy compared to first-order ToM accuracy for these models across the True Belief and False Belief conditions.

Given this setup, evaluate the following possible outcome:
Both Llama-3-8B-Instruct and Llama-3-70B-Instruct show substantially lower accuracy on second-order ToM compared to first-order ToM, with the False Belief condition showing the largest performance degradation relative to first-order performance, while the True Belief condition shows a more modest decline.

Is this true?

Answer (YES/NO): YES